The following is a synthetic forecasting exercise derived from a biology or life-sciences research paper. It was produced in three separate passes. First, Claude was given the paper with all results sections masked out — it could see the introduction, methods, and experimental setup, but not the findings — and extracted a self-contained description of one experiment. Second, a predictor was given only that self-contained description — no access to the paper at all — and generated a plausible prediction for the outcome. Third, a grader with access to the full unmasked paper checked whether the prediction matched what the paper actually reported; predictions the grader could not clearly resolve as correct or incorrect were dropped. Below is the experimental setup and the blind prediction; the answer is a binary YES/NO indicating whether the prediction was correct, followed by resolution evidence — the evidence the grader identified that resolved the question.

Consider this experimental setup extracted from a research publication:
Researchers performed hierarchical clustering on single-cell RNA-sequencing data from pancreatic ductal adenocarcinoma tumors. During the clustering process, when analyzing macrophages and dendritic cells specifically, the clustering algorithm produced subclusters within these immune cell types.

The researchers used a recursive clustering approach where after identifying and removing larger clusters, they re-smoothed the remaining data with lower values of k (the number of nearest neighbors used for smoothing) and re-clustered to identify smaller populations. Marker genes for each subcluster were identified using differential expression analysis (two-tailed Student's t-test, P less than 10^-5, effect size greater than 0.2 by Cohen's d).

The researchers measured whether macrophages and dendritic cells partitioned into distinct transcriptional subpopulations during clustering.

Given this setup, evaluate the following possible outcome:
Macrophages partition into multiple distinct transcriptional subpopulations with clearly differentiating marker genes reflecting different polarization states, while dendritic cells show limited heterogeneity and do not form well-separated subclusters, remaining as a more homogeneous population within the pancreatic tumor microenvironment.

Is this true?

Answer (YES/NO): NO